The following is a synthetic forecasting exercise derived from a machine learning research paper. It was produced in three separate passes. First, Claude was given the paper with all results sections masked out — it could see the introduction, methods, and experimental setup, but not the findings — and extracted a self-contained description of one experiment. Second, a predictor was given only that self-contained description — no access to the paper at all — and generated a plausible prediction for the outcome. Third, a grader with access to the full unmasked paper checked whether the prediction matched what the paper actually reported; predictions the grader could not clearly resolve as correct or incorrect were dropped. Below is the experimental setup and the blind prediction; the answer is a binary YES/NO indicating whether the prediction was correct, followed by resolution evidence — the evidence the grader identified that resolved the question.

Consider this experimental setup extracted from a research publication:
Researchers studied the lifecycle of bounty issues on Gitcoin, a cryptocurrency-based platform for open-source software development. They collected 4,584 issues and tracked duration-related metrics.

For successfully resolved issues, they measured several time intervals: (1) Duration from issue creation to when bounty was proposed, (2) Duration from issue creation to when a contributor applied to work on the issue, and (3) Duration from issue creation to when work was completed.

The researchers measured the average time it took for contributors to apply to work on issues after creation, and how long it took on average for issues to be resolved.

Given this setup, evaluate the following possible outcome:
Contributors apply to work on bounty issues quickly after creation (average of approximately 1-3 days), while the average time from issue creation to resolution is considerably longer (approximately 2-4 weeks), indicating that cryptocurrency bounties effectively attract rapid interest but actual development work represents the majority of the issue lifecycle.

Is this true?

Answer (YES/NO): NO